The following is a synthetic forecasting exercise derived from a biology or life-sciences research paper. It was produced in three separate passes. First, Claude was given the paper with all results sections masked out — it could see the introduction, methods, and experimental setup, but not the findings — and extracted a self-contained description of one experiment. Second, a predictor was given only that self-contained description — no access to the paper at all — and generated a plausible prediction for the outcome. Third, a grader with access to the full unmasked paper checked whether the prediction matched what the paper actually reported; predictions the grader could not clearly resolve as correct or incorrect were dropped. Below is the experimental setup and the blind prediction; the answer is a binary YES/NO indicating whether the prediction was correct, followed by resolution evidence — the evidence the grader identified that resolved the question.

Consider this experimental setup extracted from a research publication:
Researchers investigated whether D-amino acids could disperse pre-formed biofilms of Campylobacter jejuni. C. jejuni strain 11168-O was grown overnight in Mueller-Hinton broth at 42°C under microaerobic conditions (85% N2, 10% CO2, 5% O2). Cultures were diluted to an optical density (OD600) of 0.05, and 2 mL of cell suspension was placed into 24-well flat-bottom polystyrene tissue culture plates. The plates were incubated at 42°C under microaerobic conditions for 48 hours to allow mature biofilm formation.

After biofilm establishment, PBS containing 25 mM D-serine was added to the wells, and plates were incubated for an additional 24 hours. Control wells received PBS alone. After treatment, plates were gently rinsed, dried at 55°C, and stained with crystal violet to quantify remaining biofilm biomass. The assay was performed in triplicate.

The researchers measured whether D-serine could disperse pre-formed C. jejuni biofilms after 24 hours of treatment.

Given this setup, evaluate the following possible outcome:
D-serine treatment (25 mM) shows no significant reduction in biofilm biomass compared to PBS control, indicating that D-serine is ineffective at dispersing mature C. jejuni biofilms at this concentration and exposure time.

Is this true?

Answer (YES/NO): NO